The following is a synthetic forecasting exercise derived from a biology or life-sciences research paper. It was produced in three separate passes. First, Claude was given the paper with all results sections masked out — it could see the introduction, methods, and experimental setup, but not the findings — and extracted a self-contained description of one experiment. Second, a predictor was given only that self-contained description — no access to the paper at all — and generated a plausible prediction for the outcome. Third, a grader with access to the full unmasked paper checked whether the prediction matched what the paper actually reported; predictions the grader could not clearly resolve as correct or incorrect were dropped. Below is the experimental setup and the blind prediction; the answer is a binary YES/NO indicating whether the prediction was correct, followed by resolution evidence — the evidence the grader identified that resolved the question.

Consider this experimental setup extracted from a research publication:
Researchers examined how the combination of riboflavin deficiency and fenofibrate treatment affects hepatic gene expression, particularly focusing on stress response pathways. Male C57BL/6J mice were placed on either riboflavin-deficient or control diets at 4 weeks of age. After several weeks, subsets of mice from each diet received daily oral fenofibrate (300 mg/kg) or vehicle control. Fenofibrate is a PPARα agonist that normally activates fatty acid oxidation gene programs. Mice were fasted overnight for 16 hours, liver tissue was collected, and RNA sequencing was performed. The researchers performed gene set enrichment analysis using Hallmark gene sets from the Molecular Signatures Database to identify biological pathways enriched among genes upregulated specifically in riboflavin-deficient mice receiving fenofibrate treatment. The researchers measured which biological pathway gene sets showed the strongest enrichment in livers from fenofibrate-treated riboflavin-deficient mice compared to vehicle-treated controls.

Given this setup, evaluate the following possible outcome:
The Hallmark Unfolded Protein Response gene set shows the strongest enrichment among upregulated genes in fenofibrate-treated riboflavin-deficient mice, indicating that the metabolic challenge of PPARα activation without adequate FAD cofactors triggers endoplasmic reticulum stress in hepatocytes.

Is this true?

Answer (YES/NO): NO